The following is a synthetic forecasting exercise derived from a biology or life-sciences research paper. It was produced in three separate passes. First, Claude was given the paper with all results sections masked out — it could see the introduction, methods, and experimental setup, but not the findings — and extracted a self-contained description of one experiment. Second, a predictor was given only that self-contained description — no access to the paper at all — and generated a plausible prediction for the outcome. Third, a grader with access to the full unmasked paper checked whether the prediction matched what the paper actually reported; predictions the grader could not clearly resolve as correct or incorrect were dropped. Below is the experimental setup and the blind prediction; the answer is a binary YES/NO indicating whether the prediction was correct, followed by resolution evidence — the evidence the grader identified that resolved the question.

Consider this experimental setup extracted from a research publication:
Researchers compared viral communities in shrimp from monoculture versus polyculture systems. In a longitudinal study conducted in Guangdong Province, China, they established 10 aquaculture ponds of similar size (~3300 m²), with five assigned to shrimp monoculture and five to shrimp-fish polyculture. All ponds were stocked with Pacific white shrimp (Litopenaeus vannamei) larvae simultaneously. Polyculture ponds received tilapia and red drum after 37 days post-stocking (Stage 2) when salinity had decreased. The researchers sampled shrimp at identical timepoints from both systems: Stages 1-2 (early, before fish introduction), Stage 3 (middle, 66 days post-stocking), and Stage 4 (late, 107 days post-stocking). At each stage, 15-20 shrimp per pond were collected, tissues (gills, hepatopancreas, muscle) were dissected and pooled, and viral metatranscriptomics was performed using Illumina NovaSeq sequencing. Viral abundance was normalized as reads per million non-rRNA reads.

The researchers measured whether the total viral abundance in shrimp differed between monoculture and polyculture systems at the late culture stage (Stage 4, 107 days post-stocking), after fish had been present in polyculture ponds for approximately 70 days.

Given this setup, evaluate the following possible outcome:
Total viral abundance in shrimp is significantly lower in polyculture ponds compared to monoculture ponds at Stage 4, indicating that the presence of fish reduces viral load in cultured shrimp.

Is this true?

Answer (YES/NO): NO